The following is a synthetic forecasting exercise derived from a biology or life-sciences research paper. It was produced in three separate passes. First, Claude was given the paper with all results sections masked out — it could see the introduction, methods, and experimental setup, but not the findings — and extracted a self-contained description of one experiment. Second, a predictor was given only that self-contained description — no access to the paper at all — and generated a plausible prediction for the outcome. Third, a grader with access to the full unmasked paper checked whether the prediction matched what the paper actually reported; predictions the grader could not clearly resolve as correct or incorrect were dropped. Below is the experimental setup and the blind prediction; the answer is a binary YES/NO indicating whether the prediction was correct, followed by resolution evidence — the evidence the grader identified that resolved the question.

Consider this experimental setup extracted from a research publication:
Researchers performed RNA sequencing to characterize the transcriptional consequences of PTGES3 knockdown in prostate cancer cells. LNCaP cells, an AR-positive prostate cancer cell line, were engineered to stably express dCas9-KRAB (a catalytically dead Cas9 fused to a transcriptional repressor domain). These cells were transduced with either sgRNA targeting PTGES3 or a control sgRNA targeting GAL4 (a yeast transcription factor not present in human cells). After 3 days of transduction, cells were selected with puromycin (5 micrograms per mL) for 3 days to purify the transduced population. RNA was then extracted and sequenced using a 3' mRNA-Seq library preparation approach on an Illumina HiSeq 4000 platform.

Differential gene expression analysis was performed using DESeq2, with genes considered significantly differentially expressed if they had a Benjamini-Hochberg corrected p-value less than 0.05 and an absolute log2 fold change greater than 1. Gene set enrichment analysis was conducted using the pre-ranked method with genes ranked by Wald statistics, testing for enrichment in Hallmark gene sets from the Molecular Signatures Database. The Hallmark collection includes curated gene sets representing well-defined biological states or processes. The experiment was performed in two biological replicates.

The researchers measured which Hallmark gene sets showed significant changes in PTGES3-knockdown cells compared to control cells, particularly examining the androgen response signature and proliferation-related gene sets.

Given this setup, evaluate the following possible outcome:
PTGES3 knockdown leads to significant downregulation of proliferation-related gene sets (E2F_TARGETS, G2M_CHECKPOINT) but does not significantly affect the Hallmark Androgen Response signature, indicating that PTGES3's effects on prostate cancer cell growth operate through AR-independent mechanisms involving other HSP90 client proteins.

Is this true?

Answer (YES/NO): NO